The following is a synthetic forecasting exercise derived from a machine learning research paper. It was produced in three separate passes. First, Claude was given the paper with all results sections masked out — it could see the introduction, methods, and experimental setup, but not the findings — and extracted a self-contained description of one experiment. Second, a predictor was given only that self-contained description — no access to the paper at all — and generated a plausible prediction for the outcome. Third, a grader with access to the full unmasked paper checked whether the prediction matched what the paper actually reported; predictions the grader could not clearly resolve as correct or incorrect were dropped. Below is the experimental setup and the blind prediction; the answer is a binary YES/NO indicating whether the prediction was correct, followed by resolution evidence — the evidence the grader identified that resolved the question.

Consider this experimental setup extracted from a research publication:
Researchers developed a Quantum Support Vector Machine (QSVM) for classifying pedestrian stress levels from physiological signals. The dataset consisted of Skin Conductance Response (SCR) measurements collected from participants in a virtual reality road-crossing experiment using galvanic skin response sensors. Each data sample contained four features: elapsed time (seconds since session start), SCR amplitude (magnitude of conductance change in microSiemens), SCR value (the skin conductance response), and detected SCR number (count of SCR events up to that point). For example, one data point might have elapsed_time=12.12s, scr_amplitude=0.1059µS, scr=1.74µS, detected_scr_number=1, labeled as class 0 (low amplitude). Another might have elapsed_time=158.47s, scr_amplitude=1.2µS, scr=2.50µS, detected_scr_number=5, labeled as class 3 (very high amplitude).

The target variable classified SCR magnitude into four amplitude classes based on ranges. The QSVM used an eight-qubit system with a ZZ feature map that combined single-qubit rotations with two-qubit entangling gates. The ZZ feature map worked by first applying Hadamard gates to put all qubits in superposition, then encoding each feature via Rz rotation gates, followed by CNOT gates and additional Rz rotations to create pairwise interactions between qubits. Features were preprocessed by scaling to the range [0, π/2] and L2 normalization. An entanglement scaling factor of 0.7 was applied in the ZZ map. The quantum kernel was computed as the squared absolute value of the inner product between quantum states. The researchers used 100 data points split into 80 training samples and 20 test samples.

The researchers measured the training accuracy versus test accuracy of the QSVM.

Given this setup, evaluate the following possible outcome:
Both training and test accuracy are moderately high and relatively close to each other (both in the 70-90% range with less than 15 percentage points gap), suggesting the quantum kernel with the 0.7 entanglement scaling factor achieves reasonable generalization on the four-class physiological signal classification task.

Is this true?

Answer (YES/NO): NO